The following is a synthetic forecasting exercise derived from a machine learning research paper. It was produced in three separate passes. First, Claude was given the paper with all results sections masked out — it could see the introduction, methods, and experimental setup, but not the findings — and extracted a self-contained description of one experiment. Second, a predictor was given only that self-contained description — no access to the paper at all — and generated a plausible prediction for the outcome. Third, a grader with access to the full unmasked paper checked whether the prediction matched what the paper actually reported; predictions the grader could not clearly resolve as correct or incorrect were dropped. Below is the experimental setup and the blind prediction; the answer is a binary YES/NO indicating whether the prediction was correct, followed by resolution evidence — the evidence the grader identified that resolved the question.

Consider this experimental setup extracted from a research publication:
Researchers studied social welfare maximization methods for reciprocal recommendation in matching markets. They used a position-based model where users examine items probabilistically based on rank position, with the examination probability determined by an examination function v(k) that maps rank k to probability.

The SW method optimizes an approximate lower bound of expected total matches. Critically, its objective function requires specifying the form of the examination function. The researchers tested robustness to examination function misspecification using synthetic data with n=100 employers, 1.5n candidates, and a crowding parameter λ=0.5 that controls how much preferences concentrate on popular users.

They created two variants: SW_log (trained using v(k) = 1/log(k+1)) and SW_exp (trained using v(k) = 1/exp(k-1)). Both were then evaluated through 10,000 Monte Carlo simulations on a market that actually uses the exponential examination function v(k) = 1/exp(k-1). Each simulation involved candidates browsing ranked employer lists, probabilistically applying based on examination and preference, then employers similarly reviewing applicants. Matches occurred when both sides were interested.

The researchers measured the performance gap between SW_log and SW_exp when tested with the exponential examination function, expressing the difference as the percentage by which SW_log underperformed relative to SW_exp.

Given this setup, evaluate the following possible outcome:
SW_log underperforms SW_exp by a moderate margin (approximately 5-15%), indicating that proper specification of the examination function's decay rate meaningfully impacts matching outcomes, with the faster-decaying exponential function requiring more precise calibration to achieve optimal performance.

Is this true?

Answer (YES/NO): NO